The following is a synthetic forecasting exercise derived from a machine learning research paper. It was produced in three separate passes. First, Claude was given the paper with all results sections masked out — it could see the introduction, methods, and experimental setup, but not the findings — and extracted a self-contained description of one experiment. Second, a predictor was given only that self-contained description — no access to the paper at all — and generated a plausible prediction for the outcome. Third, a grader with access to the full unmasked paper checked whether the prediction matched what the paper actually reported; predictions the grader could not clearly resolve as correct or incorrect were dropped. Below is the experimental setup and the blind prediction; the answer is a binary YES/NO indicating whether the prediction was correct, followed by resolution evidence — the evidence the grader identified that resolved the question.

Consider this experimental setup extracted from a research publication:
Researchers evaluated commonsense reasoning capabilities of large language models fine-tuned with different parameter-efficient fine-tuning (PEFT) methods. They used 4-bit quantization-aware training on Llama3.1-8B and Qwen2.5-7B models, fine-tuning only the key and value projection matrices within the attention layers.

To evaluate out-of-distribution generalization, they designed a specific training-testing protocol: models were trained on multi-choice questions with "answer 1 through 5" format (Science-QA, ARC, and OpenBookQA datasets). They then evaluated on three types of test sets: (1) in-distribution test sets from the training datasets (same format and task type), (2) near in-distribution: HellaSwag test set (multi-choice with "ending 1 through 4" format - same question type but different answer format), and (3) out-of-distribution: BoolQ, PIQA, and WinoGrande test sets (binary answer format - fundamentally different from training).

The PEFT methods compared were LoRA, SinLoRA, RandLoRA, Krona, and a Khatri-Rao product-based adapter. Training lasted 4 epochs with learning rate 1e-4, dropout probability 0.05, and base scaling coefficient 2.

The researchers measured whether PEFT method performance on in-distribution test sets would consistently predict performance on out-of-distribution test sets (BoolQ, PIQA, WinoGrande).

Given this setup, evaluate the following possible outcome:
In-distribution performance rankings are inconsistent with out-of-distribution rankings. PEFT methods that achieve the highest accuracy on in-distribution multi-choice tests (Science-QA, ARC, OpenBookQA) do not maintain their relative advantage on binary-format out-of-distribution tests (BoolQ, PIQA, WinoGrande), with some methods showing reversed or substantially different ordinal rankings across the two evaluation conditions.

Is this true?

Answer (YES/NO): YES